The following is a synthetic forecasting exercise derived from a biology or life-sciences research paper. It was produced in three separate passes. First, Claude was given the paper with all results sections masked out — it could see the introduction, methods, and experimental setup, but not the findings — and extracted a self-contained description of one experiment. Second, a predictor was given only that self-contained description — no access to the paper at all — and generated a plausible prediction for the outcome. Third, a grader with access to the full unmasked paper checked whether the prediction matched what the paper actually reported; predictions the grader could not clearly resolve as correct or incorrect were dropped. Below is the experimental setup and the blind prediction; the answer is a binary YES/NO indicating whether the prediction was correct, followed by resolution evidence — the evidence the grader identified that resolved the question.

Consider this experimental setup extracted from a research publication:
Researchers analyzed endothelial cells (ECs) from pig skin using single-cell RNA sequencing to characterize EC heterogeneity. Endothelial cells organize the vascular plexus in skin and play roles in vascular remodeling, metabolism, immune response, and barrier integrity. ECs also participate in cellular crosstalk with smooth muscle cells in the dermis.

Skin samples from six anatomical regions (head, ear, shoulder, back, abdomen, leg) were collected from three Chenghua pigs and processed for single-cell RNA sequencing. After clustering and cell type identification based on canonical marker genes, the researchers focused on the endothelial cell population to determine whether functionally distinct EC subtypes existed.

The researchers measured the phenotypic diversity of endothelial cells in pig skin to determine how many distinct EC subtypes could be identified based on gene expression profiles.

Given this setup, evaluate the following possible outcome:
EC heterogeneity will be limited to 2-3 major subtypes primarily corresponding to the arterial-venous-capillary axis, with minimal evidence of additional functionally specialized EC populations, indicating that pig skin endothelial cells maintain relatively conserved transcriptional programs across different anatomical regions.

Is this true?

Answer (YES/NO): NO